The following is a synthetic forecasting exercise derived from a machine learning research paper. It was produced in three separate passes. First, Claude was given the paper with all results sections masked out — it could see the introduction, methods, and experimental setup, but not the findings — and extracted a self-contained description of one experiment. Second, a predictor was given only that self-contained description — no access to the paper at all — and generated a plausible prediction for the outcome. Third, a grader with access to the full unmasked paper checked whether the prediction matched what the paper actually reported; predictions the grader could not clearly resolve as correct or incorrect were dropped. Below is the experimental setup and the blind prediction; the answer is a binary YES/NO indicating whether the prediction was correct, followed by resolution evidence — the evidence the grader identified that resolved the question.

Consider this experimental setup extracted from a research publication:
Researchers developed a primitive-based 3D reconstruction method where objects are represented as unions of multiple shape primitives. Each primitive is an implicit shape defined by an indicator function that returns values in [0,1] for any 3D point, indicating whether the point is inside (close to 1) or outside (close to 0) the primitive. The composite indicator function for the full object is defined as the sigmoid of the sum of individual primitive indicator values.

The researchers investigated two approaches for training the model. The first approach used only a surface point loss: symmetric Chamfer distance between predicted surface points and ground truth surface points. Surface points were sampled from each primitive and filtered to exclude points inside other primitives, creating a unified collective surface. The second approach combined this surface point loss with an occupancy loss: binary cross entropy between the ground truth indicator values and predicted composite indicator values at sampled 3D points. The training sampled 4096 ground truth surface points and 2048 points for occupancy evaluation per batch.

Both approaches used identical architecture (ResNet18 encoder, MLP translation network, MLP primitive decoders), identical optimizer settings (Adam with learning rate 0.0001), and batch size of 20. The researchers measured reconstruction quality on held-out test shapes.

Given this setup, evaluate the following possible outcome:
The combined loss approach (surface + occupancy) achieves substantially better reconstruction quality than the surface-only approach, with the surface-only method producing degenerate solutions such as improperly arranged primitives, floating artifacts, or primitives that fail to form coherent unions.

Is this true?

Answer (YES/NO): NO